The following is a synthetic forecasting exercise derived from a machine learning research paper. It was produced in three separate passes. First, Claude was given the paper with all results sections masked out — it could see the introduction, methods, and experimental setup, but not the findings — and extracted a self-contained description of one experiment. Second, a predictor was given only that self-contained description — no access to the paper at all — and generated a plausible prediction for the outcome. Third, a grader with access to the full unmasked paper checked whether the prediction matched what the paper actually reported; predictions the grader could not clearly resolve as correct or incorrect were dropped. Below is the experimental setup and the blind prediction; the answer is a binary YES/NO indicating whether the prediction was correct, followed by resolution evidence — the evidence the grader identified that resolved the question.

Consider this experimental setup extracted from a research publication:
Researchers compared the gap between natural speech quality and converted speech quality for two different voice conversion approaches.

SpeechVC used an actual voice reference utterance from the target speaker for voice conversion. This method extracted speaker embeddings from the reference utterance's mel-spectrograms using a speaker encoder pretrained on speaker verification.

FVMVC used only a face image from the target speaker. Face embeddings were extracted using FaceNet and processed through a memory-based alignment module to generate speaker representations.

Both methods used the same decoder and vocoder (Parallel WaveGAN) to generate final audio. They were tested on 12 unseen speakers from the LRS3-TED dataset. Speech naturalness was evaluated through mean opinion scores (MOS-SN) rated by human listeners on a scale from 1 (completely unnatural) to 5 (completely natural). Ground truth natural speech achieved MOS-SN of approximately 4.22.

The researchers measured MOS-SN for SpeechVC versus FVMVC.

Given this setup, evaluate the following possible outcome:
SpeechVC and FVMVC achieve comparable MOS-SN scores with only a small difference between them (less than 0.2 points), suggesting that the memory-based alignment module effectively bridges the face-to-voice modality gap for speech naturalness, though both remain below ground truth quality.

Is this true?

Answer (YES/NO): YES